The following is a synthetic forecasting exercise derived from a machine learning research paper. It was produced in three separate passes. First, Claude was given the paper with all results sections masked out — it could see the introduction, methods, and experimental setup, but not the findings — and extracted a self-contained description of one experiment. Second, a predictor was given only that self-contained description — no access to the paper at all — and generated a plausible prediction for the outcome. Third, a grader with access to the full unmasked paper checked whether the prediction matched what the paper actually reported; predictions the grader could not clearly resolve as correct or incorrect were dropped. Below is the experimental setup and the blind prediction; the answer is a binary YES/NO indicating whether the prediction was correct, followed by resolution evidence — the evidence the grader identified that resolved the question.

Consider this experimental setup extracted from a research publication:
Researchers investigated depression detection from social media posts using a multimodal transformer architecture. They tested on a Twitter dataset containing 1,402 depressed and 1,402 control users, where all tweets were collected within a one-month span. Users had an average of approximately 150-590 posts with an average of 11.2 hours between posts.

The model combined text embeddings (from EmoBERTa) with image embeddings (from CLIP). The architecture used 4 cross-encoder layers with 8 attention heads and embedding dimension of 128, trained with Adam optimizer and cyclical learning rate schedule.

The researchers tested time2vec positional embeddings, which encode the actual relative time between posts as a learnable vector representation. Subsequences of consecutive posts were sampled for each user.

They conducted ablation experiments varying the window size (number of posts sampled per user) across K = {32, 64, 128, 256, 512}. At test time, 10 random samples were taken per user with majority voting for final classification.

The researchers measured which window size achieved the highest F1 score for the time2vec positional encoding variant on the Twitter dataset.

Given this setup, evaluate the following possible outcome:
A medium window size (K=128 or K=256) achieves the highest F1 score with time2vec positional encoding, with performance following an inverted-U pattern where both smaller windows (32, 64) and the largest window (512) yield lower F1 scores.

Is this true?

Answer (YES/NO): NO